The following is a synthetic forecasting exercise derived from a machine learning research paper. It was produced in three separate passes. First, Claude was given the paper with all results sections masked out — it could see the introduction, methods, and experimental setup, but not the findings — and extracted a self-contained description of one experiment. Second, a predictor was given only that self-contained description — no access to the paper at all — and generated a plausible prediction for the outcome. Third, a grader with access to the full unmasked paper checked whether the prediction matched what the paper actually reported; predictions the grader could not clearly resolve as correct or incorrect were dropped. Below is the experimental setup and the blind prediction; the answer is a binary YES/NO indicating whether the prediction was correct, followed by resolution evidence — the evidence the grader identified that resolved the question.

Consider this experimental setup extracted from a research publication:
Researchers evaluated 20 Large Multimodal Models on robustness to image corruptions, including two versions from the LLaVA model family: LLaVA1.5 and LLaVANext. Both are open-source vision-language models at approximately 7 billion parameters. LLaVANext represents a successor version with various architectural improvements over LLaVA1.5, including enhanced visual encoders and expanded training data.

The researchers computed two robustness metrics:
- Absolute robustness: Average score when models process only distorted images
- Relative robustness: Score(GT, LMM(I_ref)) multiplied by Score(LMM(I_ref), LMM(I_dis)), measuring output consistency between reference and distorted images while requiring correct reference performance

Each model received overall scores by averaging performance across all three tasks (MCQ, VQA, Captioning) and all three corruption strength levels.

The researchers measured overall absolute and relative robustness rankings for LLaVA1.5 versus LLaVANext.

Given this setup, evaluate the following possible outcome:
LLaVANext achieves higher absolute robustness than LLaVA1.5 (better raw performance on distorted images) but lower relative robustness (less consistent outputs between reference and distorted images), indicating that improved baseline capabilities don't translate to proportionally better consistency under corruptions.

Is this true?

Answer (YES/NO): NO